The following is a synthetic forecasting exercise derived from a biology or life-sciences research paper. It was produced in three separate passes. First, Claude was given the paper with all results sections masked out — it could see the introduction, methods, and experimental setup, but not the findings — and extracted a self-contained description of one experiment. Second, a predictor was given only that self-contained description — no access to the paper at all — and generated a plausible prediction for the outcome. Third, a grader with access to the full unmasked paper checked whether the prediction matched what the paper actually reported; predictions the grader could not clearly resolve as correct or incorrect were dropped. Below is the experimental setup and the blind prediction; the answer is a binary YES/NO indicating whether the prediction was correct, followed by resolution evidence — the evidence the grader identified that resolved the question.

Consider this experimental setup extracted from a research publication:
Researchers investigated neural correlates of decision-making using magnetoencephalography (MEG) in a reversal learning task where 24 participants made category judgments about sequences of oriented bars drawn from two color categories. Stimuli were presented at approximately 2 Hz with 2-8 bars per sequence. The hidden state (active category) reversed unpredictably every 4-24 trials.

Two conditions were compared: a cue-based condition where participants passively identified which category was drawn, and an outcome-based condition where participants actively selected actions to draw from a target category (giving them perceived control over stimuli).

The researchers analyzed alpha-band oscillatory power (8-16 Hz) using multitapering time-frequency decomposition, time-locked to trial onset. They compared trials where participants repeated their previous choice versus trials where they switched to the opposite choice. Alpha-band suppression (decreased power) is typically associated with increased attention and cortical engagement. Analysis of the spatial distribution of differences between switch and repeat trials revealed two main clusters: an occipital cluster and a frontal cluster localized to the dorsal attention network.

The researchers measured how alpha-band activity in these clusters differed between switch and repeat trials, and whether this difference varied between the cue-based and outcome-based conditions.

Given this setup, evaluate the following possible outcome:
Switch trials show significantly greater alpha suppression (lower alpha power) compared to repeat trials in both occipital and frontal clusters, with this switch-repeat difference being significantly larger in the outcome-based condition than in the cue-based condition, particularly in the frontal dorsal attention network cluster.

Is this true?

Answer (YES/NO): NO